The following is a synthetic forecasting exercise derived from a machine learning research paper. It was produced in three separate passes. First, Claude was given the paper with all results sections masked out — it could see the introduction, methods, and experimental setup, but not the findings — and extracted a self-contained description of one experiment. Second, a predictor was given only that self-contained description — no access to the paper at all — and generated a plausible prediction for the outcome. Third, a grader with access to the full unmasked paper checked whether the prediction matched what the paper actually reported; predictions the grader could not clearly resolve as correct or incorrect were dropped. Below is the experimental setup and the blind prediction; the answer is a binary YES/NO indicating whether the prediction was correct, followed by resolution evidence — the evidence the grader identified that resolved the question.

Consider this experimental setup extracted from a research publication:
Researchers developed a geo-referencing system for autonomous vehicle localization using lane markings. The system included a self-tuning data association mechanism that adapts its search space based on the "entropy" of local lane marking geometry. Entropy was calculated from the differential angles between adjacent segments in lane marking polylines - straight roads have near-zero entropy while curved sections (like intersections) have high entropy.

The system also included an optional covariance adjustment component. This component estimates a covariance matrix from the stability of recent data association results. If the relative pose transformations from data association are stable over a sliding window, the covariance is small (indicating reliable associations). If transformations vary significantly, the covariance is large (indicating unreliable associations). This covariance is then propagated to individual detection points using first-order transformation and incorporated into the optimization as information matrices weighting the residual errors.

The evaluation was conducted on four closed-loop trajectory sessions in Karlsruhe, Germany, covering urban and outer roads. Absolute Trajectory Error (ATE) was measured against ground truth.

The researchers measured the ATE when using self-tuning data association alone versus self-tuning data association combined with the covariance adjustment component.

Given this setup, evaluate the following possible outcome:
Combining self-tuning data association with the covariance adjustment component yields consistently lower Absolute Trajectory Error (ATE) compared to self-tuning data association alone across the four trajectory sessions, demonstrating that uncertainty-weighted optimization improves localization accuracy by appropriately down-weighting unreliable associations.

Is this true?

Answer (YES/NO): YES